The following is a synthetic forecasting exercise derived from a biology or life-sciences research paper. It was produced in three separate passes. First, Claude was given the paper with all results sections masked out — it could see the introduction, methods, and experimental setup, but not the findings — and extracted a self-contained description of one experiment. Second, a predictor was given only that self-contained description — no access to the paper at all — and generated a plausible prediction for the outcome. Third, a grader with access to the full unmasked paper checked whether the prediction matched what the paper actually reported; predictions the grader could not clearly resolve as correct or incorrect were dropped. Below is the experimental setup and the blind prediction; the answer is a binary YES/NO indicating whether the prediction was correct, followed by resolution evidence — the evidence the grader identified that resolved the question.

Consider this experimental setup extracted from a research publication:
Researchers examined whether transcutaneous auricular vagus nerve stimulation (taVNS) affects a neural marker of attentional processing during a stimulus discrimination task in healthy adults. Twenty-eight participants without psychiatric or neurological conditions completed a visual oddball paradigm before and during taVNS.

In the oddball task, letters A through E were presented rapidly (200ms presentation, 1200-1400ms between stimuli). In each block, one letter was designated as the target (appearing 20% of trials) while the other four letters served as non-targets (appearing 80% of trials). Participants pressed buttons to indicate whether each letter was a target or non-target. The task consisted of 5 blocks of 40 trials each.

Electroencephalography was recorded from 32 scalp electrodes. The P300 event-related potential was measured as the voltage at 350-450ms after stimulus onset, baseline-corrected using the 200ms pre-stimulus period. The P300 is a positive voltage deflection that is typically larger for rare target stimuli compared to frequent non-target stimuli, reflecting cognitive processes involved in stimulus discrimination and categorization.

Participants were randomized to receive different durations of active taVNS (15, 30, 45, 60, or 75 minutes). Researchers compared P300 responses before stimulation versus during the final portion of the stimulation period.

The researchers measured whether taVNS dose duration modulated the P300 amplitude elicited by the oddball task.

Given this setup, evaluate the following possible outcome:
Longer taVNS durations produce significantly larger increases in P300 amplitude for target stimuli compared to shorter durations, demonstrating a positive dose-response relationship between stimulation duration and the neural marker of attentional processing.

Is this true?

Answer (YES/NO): NO